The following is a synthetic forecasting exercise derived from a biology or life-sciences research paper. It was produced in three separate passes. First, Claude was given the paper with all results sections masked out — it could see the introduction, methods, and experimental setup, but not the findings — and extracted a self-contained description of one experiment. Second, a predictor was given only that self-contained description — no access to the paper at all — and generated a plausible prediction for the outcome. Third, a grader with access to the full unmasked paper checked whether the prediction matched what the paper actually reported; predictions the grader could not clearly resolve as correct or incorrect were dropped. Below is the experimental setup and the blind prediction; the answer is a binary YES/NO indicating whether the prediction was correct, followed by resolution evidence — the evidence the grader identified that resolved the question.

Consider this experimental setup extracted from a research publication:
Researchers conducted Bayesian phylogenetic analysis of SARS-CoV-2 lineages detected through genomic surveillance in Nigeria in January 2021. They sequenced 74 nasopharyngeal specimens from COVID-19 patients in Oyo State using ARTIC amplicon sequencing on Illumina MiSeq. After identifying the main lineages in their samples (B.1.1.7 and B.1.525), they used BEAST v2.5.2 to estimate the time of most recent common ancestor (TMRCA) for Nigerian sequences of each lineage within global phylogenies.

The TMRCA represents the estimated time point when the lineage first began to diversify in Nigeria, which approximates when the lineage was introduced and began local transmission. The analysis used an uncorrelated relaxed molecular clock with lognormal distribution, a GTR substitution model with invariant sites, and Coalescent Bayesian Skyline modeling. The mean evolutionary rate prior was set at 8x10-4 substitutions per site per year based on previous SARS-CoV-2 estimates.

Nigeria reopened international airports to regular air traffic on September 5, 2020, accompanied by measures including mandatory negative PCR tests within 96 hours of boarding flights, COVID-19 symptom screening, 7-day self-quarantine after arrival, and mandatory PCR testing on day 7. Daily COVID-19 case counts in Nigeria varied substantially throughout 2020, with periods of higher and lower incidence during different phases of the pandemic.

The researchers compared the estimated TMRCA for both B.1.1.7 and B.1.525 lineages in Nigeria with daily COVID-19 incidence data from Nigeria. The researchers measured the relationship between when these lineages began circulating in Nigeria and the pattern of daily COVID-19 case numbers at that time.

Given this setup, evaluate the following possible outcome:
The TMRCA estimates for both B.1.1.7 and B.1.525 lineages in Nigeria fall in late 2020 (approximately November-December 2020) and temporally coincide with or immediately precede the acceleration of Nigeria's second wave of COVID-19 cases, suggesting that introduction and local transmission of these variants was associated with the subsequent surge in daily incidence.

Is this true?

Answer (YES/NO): NO